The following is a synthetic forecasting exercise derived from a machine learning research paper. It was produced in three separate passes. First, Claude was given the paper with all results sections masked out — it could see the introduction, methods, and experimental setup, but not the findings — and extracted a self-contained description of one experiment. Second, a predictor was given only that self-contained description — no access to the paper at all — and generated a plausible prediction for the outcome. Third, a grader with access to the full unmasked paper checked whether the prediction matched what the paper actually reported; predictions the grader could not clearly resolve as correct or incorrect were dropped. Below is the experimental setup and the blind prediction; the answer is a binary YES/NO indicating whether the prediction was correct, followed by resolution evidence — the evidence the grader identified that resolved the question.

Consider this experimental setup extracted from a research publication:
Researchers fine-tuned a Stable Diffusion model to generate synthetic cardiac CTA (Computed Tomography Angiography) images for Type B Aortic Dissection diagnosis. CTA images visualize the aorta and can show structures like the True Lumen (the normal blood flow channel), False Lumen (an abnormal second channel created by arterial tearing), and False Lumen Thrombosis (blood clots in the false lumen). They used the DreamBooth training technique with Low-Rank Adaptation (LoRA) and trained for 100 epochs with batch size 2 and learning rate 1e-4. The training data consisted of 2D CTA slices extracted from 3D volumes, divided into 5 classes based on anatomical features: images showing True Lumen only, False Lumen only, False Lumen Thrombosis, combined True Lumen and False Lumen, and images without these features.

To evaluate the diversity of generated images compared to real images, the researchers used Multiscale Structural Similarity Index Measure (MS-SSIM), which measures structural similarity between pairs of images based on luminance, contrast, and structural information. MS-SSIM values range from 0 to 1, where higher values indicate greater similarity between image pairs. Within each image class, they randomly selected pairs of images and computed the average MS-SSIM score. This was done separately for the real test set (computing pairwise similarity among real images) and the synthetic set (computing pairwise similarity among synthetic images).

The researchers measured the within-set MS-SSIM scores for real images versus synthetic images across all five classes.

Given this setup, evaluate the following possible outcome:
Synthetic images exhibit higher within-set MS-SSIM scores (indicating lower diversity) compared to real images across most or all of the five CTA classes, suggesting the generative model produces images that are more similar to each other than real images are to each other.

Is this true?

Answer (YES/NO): YES